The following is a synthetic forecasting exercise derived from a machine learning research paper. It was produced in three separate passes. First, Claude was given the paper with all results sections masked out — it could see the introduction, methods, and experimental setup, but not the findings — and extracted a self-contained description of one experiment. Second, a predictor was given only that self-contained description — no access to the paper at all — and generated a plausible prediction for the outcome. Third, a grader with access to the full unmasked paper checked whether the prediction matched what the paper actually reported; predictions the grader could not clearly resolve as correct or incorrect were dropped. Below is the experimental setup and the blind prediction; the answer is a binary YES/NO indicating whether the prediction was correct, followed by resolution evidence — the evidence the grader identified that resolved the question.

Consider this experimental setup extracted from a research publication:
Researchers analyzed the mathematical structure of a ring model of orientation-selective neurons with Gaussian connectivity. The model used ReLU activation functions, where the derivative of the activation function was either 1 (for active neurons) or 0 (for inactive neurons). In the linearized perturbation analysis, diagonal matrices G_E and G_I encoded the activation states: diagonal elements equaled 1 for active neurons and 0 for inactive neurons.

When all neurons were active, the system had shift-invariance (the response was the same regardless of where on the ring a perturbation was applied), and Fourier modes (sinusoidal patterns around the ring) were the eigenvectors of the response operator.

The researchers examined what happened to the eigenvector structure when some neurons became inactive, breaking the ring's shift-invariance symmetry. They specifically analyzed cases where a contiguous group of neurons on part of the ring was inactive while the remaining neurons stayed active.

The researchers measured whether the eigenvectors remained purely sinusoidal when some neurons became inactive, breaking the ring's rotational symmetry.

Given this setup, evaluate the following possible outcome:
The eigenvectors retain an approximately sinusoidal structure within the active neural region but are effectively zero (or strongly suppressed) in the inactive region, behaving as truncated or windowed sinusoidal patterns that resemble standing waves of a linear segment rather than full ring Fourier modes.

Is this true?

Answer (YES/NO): YES